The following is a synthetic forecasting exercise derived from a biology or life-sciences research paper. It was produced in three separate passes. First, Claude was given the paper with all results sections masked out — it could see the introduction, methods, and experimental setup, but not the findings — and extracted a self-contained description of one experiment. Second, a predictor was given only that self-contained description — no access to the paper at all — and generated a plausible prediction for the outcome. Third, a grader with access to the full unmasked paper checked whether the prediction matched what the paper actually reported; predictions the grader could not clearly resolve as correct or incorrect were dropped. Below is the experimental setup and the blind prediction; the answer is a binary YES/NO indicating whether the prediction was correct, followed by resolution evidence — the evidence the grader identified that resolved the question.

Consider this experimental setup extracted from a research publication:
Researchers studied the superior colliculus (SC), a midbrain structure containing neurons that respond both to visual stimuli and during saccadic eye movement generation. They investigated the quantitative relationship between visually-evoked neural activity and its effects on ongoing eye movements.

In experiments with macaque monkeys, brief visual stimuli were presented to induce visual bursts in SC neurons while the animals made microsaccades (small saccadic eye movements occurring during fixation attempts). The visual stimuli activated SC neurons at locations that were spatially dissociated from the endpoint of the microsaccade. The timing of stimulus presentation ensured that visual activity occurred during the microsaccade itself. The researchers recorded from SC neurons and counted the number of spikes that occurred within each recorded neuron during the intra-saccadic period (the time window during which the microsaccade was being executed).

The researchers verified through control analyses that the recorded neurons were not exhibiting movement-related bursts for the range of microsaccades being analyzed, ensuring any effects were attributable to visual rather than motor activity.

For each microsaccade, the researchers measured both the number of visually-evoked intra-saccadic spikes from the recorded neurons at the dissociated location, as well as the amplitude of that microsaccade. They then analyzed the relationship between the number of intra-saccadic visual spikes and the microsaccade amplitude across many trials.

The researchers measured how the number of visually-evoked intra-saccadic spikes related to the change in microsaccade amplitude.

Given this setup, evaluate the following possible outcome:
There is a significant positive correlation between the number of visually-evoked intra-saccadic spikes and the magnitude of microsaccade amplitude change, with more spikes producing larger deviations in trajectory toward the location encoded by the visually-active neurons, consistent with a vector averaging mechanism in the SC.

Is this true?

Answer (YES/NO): YES